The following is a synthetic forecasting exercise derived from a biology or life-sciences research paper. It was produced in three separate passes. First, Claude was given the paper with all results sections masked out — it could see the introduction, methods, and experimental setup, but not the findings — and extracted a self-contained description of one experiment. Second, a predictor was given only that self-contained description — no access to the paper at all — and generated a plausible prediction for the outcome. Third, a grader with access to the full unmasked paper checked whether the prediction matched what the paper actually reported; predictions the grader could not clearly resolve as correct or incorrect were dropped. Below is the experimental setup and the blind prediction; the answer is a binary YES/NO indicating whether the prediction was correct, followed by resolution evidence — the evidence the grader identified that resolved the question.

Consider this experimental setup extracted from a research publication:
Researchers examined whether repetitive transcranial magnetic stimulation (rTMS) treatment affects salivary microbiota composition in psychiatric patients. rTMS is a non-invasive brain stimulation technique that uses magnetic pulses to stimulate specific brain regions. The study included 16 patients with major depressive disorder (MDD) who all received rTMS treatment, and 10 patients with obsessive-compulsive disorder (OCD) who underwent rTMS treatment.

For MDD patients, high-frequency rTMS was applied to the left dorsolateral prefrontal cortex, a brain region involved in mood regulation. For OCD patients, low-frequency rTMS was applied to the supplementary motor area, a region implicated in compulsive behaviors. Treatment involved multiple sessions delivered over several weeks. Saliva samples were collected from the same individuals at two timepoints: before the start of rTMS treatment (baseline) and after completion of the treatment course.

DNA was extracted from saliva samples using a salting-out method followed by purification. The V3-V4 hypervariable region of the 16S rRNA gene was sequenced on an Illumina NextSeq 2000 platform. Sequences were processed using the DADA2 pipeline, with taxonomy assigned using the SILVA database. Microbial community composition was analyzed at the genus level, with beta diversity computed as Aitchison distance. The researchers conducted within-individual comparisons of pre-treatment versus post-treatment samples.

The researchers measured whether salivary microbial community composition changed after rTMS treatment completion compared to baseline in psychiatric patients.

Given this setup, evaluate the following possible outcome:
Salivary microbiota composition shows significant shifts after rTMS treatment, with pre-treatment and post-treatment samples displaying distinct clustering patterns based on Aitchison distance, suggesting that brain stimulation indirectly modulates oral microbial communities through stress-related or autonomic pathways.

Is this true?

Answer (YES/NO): NO